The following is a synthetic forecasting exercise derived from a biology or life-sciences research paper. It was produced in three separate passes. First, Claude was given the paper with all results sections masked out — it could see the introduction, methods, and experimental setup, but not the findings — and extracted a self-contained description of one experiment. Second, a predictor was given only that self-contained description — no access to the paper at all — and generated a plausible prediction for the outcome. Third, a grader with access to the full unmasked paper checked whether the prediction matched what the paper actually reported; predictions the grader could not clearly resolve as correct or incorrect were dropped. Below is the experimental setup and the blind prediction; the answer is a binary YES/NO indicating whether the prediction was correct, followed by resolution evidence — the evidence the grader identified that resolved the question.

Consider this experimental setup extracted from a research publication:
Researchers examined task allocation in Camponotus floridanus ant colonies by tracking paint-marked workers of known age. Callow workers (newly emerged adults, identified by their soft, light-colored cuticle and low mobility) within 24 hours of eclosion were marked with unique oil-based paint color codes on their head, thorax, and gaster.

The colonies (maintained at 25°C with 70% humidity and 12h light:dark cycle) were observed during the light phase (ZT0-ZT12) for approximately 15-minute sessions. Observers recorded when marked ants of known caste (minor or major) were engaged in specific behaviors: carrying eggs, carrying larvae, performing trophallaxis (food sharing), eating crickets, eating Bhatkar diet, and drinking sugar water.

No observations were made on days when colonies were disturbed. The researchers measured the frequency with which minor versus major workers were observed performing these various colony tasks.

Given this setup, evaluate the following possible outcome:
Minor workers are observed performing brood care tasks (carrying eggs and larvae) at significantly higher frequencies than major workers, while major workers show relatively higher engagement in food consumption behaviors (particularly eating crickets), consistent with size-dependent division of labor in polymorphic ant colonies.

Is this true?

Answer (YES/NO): NO